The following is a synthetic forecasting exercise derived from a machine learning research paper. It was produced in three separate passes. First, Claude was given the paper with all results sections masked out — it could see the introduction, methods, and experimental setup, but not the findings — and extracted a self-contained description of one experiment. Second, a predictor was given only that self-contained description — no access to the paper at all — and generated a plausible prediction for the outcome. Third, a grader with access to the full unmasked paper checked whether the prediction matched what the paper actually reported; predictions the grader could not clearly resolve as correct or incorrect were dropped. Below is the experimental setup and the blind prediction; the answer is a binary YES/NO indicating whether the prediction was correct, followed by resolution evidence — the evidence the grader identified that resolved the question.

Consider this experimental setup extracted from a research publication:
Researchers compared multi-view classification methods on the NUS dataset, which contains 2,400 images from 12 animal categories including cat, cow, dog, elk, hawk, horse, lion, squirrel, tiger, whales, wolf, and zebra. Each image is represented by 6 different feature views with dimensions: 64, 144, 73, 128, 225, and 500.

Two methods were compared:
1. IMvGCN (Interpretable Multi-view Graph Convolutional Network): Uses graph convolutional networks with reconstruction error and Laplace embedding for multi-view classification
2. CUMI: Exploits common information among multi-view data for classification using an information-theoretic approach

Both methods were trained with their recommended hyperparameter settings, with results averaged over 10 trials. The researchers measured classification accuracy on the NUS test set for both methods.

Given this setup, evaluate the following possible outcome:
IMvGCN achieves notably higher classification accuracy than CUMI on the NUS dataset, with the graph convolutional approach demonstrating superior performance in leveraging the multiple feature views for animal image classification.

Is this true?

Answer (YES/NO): NO